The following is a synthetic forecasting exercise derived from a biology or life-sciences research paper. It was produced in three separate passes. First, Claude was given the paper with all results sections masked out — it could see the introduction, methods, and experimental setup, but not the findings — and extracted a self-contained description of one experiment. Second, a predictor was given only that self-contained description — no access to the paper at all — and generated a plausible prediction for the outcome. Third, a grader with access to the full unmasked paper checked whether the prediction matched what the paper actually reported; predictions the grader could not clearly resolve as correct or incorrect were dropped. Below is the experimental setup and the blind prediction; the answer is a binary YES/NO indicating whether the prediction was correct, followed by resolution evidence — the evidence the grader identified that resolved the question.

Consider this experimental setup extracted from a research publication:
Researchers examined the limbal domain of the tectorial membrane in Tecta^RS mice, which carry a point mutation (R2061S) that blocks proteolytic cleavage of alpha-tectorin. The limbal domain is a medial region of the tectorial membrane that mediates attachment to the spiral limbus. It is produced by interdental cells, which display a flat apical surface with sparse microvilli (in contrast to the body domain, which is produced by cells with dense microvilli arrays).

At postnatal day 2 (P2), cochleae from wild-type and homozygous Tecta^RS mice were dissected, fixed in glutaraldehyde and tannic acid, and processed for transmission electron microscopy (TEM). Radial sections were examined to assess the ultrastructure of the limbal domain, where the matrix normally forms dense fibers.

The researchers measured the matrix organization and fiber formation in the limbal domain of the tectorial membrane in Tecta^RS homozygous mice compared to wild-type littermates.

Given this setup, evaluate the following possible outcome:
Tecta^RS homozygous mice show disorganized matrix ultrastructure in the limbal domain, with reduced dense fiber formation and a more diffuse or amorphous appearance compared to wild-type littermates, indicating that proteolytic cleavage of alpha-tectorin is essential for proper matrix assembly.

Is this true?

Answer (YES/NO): NO